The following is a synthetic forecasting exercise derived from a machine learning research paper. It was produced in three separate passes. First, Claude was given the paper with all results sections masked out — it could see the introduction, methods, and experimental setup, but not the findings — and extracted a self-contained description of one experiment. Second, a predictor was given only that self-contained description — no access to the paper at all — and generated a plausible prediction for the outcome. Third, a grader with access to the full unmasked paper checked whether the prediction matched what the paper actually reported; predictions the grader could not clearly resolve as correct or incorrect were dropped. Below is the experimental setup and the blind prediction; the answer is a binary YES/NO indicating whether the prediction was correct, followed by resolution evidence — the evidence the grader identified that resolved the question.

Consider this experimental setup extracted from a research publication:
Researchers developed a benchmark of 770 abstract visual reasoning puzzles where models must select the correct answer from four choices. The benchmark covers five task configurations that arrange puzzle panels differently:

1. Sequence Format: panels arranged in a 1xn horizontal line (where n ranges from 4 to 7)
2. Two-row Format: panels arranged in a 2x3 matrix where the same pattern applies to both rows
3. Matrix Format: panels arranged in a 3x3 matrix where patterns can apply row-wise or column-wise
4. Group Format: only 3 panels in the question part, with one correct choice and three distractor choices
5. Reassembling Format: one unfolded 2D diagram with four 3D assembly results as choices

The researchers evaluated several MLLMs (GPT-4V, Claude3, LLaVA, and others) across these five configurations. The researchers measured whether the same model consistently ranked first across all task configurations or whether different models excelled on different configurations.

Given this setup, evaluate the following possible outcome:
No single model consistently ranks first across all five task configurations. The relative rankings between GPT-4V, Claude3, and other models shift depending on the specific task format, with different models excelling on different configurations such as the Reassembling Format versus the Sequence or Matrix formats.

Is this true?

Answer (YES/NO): YES